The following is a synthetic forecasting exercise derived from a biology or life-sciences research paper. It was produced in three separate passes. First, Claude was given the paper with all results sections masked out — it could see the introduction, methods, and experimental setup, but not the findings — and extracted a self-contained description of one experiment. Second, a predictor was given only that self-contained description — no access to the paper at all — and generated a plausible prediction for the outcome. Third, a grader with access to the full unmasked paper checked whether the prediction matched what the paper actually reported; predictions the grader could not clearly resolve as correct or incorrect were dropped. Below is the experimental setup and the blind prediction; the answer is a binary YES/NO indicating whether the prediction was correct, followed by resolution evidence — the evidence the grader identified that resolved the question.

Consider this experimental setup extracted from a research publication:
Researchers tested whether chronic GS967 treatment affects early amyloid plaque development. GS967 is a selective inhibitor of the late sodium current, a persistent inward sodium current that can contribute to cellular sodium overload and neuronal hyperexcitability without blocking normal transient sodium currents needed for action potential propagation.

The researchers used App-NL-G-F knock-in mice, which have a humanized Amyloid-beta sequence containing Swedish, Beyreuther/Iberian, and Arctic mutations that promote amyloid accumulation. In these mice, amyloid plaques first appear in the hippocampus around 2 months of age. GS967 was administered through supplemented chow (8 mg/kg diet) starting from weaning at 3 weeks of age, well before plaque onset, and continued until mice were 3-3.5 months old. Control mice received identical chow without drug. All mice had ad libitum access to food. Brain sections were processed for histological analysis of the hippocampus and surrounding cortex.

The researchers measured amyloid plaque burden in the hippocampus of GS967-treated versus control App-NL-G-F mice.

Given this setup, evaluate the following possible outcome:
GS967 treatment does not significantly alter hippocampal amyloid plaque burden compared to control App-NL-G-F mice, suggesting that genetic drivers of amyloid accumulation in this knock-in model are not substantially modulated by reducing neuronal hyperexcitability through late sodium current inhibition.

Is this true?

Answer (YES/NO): YES